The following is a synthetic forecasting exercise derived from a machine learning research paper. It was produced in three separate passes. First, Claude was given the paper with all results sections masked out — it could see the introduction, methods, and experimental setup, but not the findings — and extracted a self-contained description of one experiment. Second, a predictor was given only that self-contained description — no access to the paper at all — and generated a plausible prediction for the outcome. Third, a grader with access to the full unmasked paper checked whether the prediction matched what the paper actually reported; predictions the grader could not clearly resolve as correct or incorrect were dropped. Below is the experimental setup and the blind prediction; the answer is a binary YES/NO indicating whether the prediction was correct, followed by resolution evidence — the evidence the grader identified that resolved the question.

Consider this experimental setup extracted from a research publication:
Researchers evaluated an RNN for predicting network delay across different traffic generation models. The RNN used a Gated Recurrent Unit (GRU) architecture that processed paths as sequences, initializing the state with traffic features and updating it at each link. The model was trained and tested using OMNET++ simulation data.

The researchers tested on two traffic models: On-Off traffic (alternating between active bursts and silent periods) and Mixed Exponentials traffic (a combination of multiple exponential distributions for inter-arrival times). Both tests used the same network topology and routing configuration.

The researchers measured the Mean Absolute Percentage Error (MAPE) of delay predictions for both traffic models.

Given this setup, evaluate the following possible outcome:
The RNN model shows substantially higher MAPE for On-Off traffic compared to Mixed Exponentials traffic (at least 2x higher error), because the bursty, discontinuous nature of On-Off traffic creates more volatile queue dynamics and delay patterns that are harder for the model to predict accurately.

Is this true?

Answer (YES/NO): NO